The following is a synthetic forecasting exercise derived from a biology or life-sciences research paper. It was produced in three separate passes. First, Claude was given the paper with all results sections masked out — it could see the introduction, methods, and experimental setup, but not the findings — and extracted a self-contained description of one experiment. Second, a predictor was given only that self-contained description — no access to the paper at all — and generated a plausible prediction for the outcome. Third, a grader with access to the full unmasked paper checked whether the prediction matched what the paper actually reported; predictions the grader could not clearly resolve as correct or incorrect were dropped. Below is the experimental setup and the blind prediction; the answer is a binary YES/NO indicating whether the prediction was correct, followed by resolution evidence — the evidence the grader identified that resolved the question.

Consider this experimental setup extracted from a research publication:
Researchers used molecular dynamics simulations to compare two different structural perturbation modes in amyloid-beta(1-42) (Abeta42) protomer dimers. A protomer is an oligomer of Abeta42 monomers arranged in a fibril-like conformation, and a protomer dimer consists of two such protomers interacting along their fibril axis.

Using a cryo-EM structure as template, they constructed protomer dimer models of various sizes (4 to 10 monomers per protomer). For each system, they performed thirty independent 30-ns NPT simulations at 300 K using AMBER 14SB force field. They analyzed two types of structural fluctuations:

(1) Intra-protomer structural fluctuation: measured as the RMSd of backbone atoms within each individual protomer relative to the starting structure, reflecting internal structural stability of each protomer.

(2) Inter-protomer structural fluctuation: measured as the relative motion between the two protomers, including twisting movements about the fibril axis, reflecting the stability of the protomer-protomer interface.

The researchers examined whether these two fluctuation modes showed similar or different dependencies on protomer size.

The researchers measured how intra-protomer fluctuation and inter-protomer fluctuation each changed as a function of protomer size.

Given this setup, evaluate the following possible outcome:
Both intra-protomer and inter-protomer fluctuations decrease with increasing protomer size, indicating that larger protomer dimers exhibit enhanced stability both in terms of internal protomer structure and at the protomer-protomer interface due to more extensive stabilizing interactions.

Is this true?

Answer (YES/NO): YES